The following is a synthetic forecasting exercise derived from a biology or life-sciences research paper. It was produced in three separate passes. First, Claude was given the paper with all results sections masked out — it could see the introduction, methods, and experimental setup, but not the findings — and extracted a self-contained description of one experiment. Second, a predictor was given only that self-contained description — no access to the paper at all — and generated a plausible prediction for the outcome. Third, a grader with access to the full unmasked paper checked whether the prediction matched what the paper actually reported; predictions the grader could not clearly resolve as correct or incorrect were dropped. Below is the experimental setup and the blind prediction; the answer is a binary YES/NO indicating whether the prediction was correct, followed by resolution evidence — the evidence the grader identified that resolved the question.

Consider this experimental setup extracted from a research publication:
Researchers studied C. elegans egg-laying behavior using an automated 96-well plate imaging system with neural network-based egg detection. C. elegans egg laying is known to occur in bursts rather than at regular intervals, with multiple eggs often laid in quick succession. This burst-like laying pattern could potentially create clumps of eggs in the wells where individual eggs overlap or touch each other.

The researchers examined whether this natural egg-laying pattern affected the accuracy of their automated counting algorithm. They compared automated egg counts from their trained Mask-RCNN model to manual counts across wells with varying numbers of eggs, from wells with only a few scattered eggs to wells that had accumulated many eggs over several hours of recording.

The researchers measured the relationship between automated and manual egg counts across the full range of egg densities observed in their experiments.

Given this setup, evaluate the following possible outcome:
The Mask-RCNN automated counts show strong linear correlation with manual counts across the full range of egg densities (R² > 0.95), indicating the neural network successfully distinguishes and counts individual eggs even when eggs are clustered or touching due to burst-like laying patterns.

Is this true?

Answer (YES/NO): NO